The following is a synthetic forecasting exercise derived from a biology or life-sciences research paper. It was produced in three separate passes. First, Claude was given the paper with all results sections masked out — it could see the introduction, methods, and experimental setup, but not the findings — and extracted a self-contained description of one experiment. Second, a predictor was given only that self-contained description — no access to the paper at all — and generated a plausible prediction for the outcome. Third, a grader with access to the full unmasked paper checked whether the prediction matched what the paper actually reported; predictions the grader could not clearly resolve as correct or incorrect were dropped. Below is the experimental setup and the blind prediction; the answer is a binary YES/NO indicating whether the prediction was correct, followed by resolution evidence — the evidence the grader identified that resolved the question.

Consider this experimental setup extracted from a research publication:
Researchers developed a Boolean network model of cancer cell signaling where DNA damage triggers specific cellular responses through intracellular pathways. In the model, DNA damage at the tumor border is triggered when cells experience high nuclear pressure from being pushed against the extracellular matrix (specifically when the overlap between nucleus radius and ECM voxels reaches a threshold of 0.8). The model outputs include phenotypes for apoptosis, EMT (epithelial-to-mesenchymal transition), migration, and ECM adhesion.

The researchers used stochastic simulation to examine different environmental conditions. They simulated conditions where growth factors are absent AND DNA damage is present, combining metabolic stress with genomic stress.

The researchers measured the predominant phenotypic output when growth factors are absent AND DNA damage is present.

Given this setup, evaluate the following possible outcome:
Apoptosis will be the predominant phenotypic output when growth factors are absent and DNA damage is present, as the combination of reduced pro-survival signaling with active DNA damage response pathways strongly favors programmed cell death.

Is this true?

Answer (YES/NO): YES